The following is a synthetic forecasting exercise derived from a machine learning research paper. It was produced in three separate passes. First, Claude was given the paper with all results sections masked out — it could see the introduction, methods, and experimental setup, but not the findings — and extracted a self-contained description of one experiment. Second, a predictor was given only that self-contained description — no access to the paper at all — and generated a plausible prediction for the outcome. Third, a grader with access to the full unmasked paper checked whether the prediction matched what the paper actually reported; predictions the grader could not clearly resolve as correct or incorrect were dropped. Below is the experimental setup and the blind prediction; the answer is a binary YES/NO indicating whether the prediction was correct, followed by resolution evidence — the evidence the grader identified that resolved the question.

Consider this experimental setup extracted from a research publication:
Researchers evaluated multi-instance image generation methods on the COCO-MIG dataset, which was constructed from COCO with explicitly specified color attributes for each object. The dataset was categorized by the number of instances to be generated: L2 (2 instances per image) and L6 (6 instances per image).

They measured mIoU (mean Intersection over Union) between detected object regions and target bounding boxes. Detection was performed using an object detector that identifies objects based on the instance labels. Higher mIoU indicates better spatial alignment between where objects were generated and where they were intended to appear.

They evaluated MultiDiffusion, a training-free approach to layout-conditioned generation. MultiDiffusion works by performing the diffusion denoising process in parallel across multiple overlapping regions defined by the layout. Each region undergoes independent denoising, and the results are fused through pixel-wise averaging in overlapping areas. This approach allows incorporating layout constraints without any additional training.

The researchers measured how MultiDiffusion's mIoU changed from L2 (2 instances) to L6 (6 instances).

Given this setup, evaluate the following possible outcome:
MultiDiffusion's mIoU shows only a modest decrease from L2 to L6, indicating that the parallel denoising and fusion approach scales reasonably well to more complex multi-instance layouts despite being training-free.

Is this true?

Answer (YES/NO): YES